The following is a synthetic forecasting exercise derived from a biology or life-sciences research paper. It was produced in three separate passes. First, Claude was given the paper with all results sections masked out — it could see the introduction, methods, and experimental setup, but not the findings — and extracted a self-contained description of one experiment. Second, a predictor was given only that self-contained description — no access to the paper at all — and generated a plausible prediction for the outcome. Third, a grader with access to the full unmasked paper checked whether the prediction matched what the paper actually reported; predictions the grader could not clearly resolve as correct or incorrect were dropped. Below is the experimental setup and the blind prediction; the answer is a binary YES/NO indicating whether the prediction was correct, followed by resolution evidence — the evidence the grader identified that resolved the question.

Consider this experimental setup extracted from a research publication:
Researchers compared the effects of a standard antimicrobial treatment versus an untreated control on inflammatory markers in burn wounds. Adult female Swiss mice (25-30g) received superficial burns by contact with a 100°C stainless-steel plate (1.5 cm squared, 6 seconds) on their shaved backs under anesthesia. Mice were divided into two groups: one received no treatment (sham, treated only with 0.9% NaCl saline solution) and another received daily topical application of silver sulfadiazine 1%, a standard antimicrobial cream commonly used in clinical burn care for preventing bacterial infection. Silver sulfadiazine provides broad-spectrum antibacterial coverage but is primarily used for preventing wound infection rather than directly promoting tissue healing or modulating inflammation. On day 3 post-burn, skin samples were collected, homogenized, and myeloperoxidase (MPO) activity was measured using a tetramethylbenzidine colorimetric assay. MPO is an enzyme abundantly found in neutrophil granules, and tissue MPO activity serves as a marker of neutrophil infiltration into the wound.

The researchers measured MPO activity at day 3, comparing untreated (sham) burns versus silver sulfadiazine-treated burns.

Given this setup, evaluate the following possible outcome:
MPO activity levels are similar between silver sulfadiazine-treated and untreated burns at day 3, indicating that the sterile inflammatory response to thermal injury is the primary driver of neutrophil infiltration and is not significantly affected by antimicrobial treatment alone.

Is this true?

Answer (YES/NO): NO